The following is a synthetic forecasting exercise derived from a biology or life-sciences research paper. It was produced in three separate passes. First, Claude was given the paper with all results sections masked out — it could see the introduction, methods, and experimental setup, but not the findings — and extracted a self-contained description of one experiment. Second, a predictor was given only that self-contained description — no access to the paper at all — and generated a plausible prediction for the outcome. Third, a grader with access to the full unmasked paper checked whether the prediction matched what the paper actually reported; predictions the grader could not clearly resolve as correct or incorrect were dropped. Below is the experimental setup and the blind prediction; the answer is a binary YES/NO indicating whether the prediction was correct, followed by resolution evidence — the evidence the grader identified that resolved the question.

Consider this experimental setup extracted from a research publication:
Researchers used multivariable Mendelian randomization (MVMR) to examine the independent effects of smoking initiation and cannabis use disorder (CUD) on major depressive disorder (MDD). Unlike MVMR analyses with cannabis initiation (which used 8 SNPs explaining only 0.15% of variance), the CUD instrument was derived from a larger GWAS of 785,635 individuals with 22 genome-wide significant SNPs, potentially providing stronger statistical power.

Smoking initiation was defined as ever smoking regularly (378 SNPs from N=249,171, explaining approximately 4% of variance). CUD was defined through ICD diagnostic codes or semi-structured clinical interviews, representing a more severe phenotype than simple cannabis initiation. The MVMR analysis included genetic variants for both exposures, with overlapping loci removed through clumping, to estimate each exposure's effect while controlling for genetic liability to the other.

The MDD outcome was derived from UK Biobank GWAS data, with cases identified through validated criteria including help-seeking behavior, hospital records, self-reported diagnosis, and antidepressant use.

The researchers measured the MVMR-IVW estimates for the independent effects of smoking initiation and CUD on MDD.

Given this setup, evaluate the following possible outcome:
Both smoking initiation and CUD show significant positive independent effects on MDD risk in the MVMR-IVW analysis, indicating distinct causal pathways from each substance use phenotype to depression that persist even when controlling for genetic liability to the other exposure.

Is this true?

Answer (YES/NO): NO